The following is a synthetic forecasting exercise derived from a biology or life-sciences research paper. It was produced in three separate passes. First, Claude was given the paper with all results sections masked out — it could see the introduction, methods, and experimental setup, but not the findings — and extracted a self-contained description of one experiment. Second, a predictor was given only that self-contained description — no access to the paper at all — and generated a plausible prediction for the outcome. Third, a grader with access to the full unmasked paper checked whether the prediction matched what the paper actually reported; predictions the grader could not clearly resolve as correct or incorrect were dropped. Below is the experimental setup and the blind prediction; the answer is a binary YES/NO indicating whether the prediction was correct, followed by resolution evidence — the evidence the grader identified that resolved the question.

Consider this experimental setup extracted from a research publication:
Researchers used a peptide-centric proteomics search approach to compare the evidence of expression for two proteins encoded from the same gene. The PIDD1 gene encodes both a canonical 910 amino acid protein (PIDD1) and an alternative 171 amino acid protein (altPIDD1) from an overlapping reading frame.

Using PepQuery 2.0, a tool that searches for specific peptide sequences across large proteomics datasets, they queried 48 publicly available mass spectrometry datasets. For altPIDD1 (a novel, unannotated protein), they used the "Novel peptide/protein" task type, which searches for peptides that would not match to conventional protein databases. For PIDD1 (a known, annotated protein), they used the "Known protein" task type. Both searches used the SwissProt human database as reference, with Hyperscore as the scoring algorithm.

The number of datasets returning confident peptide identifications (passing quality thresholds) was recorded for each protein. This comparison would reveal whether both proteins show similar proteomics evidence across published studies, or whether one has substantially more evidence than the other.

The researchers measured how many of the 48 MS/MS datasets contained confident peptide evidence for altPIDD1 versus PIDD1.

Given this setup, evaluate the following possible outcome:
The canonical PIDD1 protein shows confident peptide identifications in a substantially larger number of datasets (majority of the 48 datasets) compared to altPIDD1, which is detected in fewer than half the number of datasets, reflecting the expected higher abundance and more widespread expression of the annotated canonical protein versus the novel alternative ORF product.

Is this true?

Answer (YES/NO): NO